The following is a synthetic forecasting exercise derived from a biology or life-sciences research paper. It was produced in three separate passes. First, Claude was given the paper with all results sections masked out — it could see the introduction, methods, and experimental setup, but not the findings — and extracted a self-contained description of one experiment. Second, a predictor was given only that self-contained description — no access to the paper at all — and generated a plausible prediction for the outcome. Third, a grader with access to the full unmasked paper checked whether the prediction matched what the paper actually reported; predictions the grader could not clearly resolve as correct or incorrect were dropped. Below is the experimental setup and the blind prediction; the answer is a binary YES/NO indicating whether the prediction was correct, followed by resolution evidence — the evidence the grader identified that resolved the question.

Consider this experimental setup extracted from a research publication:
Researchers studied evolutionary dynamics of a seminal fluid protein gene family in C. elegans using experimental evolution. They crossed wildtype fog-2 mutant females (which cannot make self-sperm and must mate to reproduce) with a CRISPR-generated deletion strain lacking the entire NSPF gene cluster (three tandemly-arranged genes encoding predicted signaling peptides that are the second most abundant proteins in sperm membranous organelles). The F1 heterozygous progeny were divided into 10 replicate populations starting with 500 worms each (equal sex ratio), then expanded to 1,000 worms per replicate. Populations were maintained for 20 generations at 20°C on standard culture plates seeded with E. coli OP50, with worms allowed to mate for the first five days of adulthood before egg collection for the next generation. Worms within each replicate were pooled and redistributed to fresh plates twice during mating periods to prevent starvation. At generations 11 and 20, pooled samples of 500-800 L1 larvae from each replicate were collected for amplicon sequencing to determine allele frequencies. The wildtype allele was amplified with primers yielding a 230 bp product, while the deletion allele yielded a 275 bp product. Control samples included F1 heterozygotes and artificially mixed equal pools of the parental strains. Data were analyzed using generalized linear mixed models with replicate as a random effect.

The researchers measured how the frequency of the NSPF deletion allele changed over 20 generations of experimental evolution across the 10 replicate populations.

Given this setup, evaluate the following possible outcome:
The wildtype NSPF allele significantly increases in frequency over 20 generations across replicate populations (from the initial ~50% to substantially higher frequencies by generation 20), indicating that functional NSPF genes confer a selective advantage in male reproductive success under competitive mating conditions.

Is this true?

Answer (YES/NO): NO